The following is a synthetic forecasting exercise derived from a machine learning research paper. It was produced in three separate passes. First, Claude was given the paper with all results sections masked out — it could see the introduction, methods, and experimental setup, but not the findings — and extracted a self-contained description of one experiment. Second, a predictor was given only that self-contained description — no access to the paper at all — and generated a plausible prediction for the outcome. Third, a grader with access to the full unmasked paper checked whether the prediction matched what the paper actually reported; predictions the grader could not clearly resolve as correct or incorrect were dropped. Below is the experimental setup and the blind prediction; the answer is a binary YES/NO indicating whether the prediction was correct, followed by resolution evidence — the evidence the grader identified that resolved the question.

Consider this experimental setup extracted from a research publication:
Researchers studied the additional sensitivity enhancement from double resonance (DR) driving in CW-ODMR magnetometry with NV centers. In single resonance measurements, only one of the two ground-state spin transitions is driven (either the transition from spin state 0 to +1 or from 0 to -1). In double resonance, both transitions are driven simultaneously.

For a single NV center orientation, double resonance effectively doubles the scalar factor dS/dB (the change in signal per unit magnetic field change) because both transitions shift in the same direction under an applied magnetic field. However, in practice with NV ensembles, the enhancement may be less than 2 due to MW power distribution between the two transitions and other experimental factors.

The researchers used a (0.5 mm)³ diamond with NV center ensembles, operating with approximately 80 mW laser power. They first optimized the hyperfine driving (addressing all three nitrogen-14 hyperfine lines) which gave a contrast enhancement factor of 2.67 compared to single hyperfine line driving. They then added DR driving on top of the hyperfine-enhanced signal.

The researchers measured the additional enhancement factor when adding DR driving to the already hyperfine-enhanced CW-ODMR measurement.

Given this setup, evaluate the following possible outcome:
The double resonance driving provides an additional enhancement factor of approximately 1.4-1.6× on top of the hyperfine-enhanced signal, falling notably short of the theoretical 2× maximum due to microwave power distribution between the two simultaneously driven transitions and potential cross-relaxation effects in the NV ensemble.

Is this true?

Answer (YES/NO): NO